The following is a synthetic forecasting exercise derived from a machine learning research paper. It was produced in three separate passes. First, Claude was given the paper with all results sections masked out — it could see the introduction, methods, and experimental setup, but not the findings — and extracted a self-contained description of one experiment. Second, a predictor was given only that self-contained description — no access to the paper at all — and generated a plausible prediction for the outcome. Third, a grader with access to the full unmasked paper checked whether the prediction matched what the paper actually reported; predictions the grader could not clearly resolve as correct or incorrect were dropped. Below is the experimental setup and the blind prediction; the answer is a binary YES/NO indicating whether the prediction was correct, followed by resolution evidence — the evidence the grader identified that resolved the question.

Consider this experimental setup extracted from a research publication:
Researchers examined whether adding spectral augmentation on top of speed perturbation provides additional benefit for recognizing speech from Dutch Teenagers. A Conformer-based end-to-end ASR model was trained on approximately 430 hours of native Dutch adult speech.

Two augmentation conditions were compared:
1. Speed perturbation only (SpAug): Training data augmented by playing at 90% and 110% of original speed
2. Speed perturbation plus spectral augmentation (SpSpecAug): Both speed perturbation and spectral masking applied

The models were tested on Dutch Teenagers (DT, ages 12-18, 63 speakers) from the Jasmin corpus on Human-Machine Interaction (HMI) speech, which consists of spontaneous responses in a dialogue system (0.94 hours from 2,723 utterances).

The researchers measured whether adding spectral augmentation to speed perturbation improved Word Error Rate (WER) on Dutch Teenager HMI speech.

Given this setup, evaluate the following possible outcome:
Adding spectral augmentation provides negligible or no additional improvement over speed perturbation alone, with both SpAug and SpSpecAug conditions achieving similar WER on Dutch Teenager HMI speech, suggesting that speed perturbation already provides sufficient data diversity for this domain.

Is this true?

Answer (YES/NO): NO